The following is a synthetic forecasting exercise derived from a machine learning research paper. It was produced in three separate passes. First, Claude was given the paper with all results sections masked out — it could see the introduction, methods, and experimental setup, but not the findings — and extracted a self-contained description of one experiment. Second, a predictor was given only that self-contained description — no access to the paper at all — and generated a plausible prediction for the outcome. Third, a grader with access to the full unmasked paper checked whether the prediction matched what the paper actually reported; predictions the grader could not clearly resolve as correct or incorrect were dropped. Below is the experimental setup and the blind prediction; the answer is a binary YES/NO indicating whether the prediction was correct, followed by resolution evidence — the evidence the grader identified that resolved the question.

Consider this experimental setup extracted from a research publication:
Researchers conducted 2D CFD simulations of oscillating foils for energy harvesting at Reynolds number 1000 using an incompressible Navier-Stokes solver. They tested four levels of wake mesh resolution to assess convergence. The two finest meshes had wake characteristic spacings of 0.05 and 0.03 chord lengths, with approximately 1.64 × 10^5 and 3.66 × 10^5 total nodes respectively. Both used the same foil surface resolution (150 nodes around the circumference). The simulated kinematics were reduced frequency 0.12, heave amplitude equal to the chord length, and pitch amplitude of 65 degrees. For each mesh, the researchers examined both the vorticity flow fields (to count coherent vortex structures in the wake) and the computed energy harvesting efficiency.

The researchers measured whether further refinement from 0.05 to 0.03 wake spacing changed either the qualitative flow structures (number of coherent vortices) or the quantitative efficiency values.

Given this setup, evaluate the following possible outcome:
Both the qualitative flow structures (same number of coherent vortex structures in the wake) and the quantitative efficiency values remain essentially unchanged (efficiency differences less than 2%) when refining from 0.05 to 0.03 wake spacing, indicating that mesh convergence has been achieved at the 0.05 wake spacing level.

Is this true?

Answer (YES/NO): YES